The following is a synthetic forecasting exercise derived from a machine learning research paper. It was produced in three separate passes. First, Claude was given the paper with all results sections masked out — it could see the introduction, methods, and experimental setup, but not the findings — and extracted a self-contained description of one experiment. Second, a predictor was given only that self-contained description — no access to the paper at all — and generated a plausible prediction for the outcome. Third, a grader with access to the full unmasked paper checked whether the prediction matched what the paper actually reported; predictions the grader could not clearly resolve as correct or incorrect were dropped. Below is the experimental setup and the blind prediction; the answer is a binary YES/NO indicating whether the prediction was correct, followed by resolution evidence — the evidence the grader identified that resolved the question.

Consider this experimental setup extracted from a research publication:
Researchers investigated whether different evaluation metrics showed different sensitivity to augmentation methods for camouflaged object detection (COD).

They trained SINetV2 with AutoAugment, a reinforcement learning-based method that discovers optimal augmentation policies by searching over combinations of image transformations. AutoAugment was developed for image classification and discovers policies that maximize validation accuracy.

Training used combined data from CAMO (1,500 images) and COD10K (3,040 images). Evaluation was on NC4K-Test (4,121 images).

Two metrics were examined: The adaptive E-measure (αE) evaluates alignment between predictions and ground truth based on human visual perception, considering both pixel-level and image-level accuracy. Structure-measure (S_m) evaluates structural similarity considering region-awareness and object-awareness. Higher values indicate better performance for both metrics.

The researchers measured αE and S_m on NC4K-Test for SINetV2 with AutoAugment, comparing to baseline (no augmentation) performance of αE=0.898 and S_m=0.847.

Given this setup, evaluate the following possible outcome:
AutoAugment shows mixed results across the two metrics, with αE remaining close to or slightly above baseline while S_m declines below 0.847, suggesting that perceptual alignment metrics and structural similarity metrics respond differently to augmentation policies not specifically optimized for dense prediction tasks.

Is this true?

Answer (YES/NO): YES